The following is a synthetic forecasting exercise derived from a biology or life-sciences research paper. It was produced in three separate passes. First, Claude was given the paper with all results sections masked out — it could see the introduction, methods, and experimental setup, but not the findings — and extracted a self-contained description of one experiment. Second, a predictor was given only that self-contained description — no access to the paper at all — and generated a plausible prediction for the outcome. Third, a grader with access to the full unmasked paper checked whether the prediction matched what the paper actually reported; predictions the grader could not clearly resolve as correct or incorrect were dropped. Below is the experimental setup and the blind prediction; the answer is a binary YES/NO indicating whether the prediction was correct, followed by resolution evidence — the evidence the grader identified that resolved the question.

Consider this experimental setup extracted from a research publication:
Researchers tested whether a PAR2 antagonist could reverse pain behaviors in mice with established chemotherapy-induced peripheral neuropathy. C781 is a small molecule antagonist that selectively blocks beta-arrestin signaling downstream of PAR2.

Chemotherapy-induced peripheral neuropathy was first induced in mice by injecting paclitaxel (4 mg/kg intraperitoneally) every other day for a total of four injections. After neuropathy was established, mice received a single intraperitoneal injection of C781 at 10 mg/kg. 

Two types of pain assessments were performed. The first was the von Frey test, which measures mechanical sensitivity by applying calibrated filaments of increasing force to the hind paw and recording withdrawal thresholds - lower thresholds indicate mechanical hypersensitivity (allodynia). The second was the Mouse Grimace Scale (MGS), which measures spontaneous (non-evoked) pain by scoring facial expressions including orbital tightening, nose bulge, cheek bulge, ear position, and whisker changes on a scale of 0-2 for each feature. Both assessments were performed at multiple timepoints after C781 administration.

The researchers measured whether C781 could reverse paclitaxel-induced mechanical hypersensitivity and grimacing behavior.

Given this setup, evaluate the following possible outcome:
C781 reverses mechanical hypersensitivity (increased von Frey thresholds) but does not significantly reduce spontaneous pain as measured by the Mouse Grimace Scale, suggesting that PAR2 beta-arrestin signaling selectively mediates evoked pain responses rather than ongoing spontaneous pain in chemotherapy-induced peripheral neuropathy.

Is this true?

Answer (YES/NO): NO